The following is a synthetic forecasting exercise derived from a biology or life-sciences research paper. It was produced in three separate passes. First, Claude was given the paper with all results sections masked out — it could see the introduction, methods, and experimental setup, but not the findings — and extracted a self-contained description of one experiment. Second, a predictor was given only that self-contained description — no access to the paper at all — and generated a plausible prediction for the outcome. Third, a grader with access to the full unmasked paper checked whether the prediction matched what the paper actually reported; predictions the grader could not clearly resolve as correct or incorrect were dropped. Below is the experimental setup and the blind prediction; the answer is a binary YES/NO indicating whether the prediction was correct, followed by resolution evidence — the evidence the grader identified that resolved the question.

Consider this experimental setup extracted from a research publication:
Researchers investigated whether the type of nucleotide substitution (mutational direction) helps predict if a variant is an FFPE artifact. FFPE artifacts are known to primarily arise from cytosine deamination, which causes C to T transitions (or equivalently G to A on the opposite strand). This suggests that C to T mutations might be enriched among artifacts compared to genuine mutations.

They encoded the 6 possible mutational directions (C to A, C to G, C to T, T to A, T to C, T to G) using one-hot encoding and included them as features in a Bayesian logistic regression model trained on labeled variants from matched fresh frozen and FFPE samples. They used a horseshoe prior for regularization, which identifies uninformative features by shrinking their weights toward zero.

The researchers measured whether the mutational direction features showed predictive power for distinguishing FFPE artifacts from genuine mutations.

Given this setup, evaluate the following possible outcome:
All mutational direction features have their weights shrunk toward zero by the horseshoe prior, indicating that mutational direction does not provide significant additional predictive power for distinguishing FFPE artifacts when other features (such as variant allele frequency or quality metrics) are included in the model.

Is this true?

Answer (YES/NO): YES